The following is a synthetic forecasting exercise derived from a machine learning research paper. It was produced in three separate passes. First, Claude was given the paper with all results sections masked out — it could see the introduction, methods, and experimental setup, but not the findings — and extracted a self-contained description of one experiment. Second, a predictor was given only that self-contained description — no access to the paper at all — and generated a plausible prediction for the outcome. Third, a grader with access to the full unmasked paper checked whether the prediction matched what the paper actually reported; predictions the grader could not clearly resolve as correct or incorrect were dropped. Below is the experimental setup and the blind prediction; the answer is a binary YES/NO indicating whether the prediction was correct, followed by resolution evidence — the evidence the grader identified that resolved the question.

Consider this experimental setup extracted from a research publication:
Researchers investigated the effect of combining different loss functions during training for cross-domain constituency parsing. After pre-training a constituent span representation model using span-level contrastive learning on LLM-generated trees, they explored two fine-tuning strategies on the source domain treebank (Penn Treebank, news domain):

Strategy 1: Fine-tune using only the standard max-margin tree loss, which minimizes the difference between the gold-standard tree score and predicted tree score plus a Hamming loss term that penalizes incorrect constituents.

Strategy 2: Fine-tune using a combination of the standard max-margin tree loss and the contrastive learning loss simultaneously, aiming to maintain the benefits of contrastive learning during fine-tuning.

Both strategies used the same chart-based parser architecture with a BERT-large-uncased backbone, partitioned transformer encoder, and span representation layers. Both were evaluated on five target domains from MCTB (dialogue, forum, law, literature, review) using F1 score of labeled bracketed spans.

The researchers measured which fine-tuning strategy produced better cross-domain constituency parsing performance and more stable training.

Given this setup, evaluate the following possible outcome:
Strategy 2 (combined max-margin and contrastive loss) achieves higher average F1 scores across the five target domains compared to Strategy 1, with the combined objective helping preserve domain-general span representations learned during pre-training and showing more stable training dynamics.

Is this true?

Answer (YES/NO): NO